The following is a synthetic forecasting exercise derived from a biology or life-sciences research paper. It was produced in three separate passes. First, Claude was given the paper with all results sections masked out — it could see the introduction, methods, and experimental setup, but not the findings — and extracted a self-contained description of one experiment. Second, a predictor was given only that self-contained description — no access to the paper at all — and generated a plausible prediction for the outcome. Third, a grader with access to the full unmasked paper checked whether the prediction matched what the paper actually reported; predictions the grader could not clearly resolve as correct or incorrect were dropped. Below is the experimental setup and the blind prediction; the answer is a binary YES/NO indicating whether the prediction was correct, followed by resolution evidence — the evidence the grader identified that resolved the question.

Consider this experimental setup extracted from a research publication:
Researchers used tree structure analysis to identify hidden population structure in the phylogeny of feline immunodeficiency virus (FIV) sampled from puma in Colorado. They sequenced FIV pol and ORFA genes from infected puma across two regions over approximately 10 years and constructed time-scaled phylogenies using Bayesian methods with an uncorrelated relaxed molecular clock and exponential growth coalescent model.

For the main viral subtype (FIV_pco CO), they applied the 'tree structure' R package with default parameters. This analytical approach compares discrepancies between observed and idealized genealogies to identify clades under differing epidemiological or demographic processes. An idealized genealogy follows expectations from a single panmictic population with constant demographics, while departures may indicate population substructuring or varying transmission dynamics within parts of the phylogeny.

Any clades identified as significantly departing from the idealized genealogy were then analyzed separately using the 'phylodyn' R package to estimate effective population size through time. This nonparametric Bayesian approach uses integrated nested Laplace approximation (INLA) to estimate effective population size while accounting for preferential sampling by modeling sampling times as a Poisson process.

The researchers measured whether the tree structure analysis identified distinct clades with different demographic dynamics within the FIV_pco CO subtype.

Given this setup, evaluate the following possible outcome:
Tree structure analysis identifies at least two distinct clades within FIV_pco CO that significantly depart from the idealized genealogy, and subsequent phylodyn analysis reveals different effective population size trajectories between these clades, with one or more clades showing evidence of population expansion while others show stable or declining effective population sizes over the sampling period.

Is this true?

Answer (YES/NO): NO